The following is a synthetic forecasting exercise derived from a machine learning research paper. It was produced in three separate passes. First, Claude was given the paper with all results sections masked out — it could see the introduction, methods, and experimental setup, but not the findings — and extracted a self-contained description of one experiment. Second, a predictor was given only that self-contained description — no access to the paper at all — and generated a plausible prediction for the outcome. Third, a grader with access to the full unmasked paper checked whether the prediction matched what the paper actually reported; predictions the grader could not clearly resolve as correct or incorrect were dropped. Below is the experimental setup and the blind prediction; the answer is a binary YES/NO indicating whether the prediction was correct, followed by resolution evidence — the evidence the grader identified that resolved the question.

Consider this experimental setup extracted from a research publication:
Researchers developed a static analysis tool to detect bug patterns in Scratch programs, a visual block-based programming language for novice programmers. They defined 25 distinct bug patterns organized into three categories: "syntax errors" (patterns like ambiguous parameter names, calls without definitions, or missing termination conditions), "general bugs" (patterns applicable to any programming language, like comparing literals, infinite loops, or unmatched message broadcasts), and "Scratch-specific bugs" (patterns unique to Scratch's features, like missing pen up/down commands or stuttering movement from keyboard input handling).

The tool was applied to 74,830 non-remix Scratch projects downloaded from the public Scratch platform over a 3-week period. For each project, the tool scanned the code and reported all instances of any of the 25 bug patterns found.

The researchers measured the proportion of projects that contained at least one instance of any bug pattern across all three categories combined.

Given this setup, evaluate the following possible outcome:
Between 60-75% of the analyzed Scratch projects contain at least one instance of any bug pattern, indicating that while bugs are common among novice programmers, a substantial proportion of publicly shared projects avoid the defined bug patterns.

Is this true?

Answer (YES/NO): NO